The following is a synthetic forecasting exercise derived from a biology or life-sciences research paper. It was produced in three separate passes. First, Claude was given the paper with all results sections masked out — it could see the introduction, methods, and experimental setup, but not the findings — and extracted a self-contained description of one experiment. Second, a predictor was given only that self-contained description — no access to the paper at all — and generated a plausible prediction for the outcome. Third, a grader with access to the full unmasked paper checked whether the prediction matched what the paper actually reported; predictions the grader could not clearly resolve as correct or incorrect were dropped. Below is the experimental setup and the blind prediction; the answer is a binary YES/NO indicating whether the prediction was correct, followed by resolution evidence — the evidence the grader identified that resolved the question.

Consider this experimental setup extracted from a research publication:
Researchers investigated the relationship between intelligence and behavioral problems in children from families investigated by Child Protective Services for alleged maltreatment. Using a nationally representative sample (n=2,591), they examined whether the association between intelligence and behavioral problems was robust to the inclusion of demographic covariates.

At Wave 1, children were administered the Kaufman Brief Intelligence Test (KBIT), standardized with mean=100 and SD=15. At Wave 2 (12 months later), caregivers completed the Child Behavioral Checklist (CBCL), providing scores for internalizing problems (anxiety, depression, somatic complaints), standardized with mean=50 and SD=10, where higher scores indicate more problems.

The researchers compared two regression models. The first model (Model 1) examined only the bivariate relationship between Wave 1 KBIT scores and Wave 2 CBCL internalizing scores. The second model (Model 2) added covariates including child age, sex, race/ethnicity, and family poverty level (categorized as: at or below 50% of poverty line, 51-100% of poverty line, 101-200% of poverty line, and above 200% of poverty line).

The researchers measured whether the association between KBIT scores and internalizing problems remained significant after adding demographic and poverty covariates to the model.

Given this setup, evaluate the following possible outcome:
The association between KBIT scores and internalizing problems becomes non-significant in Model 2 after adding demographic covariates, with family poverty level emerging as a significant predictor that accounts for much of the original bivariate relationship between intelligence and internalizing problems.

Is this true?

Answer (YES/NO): NO